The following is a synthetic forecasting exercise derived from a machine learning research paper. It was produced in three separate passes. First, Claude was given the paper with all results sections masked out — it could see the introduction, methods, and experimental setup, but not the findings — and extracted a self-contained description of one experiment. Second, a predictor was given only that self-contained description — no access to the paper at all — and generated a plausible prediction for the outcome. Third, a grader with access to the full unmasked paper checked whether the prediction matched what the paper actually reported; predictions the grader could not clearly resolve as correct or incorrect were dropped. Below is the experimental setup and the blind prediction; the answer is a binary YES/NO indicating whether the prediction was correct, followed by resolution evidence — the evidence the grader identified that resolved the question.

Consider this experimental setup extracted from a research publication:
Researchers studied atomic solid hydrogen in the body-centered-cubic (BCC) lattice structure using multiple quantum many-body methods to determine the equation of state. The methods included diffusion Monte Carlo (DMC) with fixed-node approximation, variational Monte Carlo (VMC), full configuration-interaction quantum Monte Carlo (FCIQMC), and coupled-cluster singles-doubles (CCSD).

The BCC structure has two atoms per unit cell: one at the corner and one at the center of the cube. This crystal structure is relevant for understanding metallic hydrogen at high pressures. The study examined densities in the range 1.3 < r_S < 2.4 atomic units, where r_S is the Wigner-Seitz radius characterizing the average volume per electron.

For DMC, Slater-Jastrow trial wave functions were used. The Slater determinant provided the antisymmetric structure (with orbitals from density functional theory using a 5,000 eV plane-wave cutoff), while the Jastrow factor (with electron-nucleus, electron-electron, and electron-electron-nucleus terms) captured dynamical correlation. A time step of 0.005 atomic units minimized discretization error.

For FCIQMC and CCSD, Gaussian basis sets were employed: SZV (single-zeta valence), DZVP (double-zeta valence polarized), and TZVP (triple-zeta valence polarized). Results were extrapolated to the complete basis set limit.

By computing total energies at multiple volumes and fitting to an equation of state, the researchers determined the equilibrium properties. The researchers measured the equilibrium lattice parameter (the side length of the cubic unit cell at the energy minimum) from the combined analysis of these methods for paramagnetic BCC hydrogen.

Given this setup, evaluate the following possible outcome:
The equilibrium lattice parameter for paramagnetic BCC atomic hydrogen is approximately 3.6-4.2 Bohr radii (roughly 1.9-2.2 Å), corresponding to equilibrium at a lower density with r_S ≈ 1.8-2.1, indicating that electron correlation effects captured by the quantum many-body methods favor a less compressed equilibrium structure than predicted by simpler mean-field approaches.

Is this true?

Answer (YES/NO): NO